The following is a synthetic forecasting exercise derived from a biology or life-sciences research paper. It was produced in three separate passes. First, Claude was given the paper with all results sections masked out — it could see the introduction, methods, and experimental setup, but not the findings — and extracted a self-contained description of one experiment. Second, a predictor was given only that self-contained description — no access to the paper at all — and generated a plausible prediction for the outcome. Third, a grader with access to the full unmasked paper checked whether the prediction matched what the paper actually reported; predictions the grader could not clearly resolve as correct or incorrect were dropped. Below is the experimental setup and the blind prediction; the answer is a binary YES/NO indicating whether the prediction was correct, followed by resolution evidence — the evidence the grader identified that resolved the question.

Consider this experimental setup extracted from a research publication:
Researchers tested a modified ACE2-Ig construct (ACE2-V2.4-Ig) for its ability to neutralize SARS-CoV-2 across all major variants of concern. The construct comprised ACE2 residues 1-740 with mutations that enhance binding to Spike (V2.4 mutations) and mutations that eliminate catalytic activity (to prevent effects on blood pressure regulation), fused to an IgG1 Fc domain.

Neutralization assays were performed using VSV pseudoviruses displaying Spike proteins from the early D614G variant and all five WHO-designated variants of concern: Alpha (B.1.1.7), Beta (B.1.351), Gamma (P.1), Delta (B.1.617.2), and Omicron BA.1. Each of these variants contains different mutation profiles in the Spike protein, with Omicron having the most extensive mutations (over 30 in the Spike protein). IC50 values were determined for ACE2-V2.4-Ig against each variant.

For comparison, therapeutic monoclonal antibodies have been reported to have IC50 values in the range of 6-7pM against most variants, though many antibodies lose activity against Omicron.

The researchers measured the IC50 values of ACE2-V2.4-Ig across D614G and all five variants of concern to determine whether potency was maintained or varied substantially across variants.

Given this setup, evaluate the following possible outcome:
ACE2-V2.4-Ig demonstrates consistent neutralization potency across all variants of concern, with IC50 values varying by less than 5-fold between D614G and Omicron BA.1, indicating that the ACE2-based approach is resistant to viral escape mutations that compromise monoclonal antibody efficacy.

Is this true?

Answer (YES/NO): YES